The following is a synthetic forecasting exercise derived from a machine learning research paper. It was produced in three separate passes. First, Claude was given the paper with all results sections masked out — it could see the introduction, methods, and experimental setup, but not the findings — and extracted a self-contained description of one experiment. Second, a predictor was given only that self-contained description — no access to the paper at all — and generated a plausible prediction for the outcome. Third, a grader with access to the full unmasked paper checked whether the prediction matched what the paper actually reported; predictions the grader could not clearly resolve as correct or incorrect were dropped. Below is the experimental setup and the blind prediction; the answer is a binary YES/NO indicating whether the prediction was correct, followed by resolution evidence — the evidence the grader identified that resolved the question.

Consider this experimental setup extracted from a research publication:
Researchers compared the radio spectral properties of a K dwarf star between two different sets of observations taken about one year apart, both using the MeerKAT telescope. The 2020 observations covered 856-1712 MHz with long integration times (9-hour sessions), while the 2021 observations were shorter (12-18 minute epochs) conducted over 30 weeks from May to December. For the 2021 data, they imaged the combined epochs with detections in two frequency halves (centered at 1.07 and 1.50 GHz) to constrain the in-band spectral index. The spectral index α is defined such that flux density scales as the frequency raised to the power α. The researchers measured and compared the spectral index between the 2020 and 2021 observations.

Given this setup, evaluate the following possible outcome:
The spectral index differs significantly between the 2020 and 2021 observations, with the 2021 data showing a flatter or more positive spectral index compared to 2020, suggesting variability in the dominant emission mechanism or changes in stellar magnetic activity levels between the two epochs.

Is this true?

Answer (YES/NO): YES